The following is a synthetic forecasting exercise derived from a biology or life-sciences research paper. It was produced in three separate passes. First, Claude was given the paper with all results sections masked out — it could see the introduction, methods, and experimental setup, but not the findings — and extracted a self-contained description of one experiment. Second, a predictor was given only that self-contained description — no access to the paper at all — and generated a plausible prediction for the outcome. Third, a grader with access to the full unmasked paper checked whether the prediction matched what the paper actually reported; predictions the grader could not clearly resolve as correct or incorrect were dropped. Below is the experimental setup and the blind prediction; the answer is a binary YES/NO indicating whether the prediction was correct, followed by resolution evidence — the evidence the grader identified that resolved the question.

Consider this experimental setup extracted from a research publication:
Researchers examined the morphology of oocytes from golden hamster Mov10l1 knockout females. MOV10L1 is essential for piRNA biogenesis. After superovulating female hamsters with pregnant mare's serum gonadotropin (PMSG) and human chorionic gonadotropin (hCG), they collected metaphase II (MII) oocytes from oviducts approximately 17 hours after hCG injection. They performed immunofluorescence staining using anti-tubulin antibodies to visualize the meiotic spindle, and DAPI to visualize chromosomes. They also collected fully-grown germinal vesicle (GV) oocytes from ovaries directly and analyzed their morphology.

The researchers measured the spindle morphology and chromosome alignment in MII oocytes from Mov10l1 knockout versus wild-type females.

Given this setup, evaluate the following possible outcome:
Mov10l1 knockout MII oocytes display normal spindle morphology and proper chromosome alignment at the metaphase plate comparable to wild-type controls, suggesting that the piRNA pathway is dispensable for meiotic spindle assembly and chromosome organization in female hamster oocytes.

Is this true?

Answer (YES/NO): YES